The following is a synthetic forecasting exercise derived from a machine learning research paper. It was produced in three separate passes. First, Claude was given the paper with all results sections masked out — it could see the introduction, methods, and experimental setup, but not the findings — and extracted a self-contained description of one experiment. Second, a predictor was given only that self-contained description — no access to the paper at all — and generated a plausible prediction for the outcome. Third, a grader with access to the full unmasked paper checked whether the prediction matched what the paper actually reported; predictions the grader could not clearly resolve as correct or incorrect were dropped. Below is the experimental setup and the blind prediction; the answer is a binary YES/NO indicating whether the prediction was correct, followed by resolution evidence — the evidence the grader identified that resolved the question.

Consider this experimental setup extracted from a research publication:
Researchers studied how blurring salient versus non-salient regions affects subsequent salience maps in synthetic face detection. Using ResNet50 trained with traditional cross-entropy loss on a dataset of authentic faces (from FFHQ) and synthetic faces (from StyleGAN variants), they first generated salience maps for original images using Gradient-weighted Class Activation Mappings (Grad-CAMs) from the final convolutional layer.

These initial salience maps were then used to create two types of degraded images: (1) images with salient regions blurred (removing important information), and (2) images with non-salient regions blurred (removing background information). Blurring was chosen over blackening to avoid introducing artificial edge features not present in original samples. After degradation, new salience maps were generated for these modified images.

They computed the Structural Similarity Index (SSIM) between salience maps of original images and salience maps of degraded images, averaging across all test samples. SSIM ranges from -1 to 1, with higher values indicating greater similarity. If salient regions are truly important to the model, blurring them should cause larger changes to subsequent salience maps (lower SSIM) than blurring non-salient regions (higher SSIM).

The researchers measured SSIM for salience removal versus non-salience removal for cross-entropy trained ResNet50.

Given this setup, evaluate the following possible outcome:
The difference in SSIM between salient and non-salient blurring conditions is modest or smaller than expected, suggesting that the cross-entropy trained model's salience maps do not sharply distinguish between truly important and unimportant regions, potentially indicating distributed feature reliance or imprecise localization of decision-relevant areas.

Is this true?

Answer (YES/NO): YES